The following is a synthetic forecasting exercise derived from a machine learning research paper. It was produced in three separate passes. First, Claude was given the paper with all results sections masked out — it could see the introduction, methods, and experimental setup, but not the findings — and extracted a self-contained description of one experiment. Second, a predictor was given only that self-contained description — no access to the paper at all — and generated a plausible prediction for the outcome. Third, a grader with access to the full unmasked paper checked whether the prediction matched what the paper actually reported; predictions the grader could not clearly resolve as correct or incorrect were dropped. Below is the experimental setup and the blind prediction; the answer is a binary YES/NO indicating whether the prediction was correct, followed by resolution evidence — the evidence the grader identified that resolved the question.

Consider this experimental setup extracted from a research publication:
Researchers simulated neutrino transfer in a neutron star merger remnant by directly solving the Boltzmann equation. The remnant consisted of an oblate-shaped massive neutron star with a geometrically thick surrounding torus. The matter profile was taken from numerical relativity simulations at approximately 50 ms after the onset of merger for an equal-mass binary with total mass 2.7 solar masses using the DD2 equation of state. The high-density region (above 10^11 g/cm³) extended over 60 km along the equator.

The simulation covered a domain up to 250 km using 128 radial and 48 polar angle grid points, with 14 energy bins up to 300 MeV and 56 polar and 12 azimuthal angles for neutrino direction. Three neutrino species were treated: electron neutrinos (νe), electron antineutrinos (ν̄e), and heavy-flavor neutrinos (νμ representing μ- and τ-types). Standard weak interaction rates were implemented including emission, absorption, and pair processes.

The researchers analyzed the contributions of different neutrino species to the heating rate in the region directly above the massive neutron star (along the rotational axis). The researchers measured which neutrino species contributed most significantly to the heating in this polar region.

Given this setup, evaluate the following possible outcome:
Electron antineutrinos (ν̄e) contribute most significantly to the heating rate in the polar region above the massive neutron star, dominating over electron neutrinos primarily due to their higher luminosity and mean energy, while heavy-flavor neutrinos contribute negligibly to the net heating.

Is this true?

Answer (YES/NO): NO